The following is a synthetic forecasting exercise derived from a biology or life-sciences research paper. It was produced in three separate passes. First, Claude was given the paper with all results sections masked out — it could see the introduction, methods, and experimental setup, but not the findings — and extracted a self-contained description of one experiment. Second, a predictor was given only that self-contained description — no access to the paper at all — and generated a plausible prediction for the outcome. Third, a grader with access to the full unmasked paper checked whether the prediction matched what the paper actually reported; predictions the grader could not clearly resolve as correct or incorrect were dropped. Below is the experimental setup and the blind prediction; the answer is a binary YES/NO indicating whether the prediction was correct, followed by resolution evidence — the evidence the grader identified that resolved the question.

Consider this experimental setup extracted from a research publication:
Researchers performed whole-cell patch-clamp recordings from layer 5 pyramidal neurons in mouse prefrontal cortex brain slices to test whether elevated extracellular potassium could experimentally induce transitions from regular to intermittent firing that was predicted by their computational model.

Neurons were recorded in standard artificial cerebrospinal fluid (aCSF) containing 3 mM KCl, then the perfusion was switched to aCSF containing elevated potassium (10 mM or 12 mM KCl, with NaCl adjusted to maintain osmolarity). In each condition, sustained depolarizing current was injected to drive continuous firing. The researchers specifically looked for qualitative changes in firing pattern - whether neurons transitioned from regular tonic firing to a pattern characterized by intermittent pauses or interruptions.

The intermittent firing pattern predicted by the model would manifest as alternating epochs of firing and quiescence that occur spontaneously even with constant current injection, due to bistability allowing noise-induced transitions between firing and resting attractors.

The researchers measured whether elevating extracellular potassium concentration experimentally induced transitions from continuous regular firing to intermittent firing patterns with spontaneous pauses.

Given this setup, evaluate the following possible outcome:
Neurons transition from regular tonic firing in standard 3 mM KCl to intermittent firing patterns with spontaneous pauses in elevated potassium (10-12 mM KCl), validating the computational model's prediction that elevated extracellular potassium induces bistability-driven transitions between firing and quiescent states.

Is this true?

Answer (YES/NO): YES